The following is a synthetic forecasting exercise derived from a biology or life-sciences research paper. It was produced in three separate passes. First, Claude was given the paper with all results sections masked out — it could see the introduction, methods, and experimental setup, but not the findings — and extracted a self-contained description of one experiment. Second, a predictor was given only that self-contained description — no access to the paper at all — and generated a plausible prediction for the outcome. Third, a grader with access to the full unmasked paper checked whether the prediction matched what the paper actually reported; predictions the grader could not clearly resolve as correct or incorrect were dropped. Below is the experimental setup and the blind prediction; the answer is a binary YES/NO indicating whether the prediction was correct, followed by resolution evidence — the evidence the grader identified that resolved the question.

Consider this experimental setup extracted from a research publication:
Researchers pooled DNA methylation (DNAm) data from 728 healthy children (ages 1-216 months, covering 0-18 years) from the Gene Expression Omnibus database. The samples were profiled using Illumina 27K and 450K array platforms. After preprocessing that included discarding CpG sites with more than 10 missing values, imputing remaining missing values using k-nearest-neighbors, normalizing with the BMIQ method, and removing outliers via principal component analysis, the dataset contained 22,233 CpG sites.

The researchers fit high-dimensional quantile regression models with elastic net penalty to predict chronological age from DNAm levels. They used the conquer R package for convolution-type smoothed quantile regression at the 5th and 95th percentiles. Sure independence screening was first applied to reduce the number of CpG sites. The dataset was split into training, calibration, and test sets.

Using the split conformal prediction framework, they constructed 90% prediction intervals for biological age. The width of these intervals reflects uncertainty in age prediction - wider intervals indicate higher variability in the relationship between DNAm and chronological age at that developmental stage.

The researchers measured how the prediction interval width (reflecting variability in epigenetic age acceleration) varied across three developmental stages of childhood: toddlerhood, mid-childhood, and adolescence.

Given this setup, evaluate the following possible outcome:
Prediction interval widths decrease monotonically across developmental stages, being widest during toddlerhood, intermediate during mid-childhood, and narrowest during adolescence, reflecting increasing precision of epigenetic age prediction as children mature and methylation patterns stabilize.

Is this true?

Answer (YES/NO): NO